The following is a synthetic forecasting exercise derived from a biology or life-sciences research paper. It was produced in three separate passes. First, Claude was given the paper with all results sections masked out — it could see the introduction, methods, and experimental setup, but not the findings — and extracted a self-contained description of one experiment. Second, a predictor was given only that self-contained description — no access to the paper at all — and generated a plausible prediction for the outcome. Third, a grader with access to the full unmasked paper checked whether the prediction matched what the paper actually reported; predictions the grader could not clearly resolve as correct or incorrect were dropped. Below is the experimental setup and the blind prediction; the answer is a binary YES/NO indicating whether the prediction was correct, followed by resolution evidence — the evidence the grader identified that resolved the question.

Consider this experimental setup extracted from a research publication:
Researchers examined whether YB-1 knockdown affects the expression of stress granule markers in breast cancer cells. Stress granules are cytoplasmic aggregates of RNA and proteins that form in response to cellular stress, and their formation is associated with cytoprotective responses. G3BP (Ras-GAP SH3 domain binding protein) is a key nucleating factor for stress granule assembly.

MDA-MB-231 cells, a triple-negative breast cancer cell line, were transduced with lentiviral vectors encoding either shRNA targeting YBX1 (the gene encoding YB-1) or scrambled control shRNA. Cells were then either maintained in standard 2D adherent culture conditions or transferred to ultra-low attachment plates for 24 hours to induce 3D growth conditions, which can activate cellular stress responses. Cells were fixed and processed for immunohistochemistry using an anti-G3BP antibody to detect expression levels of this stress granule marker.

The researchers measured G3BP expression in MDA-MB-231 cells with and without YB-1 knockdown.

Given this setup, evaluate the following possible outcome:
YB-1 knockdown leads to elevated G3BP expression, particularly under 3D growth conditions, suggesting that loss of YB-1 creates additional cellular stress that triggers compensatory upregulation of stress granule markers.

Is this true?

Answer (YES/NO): NO